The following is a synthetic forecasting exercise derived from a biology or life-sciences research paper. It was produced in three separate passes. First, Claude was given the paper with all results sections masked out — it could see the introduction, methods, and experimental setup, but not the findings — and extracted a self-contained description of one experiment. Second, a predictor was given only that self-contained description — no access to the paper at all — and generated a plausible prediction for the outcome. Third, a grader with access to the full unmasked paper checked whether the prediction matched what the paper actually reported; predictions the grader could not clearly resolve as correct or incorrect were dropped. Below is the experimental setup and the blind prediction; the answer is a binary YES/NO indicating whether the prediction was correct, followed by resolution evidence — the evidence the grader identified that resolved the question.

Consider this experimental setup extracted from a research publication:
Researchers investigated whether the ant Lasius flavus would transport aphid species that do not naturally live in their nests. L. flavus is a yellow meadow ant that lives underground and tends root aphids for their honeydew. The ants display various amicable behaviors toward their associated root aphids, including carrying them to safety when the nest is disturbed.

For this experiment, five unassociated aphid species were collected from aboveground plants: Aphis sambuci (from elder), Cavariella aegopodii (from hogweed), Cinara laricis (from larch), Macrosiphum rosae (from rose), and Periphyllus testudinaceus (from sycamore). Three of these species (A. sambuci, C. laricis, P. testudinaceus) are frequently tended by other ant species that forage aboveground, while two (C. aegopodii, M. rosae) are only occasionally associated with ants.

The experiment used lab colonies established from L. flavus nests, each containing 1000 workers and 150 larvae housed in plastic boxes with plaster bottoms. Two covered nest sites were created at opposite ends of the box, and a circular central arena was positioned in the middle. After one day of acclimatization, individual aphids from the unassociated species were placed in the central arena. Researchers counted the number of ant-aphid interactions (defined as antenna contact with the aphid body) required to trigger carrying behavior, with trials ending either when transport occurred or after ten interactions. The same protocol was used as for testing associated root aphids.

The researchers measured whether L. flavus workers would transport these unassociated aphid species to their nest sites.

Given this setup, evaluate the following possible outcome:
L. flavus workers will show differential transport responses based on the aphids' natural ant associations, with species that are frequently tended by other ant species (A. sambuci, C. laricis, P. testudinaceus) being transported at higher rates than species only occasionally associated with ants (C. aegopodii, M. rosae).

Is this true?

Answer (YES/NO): NO